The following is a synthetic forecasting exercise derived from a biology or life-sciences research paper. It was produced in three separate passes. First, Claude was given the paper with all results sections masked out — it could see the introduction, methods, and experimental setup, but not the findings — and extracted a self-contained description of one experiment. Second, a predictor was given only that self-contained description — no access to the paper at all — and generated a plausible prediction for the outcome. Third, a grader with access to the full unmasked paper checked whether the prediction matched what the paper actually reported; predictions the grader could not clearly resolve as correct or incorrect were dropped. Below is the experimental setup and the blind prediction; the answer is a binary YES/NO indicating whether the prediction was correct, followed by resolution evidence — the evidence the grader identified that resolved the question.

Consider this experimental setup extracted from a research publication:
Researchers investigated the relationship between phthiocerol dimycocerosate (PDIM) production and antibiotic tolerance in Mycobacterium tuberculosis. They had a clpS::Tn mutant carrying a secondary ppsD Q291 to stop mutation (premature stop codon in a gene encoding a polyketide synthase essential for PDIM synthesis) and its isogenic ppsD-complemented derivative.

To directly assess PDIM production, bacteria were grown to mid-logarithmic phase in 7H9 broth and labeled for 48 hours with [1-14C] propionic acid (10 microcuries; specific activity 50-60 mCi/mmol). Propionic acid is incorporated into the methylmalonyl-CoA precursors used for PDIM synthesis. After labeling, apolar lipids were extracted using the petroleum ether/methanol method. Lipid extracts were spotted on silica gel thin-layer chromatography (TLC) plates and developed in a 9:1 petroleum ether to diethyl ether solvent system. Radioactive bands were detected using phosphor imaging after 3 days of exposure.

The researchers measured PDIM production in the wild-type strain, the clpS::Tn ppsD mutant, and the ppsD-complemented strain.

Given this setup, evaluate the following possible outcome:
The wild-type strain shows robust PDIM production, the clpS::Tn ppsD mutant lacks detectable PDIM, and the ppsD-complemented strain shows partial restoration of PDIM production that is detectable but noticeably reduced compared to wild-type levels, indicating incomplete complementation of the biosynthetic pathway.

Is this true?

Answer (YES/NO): NO